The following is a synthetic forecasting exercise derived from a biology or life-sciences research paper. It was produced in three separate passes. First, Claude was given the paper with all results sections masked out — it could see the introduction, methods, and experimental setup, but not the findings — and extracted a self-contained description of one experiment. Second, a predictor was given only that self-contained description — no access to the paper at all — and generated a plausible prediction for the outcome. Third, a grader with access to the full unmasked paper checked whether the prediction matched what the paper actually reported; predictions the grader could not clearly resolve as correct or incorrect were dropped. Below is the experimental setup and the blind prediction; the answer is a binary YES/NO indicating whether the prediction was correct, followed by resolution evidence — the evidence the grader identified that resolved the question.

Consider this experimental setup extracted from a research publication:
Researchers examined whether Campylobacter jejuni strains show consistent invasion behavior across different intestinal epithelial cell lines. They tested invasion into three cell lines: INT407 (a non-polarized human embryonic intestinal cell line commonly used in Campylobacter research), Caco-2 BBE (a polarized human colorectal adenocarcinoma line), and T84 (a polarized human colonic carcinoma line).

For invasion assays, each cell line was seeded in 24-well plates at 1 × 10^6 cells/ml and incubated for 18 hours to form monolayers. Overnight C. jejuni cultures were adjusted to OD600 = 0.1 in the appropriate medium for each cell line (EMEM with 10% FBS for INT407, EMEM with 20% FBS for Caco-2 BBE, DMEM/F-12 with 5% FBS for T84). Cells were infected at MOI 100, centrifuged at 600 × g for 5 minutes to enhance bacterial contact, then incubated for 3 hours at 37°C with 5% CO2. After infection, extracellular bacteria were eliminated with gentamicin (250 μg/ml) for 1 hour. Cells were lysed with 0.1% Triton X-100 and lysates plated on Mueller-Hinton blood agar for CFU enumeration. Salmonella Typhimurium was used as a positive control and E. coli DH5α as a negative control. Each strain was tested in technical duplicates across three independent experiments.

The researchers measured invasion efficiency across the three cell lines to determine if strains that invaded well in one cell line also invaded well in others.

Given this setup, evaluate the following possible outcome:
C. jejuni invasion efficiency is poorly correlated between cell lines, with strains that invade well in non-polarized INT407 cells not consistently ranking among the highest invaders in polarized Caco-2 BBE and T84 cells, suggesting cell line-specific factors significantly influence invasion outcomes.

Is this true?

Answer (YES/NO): NO